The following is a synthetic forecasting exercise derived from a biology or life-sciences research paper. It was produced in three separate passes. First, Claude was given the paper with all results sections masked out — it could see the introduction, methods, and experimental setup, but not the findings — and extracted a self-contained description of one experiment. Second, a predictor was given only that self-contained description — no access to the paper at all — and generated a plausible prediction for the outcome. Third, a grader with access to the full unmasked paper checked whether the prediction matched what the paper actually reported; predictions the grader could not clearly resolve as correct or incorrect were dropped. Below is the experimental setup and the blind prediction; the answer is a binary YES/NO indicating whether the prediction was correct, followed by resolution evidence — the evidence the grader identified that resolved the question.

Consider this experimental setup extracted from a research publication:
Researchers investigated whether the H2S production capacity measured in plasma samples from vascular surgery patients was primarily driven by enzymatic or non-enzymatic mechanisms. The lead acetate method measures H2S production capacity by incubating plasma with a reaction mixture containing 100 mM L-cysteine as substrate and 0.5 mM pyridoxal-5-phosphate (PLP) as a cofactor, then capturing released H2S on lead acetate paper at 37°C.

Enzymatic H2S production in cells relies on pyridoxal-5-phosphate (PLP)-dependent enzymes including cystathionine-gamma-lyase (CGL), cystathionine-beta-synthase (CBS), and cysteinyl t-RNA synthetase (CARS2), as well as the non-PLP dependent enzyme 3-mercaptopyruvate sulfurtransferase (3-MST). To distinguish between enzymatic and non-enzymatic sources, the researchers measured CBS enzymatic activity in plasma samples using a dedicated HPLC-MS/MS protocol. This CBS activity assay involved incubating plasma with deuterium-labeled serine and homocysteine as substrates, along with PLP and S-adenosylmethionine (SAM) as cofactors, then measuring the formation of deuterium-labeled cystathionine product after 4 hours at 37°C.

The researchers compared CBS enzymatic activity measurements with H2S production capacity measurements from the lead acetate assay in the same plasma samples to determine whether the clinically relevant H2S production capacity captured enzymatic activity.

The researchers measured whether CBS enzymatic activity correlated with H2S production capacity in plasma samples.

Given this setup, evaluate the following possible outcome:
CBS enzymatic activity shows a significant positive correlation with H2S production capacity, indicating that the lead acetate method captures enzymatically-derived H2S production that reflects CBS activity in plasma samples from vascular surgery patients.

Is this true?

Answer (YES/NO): NO